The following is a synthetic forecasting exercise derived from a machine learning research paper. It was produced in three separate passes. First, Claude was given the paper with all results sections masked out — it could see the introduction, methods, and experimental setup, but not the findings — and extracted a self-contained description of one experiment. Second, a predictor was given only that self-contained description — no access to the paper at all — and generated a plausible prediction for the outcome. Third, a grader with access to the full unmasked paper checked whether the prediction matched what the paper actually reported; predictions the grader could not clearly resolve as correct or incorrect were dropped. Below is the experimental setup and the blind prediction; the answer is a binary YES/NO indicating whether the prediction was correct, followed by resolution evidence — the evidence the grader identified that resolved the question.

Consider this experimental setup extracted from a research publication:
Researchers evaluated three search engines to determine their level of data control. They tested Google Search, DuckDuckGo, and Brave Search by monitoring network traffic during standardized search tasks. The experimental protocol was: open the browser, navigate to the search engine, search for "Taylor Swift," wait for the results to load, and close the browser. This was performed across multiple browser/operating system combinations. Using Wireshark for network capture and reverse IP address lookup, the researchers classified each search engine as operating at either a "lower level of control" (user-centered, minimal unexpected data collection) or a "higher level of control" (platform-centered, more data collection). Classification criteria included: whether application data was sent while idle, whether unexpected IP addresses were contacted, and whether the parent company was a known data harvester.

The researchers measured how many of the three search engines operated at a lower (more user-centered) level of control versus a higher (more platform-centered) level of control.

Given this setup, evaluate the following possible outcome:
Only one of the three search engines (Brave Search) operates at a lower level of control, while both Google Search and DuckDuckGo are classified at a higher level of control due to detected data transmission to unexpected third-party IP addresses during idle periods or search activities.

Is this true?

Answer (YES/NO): NO